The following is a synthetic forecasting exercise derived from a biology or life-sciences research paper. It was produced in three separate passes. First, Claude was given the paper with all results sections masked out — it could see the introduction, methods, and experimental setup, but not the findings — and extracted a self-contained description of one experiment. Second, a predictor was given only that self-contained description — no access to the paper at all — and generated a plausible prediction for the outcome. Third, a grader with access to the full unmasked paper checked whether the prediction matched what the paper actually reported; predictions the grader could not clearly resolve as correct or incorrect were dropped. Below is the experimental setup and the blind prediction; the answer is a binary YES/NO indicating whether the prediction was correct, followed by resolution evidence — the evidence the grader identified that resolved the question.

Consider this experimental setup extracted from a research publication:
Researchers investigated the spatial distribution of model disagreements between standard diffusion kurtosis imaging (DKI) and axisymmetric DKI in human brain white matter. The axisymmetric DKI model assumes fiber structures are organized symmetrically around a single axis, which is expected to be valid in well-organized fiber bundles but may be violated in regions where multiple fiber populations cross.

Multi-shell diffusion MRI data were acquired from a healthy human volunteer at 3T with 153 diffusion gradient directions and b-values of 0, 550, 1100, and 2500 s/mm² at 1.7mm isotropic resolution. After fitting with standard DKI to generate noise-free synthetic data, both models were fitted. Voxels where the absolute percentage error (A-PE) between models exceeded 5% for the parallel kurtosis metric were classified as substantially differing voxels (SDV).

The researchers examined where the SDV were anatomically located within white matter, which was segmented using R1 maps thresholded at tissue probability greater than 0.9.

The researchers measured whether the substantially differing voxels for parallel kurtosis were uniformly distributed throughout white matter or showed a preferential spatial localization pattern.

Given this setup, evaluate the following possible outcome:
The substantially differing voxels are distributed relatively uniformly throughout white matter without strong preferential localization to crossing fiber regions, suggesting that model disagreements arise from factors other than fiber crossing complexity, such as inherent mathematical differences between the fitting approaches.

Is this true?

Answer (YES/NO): NO